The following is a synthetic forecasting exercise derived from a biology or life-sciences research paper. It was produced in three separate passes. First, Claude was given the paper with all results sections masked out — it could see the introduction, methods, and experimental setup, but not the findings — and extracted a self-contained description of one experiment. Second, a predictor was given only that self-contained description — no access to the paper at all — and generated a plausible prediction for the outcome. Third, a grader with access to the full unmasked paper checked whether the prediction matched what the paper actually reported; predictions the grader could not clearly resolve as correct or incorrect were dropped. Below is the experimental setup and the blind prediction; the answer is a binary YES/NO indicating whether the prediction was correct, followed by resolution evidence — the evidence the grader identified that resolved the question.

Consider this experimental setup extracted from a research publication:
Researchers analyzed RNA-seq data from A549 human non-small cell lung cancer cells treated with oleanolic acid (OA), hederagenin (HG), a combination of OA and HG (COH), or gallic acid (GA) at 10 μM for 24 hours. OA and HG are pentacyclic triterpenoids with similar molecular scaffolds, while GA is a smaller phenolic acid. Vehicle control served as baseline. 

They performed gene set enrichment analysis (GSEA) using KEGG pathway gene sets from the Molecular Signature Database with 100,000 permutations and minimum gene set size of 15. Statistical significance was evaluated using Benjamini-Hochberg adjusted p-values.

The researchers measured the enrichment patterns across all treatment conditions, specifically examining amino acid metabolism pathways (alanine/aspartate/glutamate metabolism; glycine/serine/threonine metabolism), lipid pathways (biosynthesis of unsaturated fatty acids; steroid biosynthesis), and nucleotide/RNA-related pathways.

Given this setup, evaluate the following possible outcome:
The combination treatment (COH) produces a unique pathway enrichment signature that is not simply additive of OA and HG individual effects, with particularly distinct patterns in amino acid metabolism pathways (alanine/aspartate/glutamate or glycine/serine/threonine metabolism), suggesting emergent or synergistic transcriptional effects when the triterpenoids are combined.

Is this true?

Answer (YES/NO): NO